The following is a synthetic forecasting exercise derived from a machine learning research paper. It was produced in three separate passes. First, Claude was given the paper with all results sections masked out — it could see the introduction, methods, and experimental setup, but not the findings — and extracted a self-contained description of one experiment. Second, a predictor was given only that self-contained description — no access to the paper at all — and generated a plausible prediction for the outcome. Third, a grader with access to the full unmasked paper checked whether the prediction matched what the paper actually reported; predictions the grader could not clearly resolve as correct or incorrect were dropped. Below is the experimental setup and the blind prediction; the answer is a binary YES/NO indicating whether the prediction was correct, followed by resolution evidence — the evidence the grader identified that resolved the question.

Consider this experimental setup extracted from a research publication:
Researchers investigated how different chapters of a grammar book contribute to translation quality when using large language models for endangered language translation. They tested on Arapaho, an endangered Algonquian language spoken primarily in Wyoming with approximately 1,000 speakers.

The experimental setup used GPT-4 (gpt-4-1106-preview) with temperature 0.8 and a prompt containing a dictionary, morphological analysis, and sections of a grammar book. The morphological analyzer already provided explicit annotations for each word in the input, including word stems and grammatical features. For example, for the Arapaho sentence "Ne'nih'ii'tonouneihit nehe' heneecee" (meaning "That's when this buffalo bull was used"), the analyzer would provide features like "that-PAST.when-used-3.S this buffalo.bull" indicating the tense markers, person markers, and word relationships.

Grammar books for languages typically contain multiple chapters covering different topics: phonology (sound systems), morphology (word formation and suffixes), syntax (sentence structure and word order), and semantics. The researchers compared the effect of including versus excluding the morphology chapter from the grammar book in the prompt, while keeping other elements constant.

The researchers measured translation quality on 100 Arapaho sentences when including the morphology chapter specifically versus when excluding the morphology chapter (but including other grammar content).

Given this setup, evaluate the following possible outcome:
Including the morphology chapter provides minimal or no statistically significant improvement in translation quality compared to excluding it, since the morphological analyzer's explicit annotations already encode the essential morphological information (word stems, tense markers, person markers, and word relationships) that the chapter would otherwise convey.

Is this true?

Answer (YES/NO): YES